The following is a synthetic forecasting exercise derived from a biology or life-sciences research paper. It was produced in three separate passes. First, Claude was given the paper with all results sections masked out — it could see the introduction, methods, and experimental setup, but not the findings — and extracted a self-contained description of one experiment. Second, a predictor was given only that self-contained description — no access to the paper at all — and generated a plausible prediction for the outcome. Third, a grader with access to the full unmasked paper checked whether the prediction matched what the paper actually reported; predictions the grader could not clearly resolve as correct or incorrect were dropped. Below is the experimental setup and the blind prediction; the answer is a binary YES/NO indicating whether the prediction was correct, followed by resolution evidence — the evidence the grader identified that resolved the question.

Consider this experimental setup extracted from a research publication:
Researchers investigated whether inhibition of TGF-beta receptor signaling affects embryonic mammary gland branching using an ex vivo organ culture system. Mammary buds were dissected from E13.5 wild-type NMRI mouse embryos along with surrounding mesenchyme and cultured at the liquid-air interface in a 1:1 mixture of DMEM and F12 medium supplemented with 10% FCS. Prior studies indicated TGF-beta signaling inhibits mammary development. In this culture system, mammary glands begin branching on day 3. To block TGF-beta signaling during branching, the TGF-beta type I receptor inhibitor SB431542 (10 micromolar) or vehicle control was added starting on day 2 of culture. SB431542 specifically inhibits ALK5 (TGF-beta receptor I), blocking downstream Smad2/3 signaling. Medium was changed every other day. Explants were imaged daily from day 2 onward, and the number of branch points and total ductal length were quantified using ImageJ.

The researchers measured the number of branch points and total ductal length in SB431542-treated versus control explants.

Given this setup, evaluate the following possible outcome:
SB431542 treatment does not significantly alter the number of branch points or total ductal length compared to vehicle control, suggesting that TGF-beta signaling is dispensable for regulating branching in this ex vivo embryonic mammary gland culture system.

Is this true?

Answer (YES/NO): NO